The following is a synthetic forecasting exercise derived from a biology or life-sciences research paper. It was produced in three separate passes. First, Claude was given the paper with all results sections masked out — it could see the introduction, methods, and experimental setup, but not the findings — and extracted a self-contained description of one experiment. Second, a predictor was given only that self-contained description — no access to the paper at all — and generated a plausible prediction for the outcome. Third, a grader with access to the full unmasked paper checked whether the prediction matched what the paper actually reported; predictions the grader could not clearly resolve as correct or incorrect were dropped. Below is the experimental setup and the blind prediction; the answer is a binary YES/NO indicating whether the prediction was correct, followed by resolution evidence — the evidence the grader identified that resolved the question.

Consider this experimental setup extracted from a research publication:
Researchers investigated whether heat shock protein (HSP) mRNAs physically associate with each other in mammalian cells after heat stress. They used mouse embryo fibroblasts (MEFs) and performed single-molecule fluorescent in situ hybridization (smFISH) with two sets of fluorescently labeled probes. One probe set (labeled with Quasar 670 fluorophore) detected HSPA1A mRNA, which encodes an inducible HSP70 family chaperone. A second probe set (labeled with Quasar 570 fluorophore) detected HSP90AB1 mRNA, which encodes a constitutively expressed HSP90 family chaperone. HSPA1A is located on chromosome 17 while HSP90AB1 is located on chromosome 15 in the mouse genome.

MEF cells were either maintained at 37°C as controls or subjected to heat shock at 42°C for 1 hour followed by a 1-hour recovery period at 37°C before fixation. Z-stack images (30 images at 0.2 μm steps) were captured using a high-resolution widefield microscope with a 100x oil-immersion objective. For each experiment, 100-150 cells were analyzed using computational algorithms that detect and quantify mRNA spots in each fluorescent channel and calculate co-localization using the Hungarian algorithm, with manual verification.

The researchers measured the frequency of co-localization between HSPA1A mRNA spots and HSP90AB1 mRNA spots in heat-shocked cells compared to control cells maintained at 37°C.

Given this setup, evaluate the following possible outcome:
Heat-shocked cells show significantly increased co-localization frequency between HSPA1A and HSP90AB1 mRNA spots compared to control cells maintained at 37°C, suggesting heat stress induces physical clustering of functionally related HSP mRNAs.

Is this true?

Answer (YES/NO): YES